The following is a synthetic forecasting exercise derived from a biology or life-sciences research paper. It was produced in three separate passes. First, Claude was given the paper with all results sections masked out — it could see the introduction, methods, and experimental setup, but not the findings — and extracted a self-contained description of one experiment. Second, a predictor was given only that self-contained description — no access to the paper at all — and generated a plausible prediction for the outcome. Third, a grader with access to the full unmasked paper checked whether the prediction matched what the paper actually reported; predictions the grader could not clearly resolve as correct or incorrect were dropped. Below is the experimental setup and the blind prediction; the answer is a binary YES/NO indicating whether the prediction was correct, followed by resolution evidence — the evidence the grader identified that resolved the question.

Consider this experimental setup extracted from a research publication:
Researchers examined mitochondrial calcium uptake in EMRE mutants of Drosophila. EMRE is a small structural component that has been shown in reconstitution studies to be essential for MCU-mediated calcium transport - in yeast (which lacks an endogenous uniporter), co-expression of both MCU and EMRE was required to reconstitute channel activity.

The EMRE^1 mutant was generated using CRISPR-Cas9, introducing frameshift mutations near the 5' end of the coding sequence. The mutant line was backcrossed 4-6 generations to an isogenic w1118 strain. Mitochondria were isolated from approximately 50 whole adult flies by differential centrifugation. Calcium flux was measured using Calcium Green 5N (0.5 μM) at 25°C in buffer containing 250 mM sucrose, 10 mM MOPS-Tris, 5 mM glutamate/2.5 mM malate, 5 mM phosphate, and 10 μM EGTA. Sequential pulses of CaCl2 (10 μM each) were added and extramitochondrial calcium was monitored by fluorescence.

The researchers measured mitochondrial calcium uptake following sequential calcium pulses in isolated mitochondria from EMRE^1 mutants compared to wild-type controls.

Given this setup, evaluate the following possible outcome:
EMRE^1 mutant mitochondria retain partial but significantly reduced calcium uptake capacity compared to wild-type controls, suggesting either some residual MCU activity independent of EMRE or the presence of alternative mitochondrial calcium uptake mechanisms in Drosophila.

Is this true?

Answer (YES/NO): NO